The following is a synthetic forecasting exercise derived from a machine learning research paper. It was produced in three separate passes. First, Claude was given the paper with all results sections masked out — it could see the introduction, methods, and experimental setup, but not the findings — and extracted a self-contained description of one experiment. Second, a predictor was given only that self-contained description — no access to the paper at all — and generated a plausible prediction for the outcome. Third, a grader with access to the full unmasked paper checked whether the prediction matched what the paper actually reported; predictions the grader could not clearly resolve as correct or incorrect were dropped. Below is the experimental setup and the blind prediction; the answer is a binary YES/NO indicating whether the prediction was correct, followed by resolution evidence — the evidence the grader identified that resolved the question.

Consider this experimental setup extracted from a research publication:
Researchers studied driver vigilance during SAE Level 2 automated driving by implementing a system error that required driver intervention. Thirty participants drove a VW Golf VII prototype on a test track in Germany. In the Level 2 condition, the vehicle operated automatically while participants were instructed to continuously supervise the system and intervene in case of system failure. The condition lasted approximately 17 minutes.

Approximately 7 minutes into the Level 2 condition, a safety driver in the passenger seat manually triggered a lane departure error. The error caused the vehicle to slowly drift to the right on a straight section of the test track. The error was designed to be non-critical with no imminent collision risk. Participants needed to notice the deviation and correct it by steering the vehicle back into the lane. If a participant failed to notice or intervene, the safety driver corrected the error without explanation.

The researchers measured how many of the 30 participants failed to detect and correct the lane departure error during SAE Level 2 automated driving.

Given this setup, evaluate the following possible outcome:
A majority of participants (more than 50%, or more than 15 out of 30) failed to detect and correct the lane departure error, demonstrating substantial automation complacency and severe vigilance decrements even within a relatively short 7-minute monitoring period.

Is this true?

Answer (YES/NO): NO